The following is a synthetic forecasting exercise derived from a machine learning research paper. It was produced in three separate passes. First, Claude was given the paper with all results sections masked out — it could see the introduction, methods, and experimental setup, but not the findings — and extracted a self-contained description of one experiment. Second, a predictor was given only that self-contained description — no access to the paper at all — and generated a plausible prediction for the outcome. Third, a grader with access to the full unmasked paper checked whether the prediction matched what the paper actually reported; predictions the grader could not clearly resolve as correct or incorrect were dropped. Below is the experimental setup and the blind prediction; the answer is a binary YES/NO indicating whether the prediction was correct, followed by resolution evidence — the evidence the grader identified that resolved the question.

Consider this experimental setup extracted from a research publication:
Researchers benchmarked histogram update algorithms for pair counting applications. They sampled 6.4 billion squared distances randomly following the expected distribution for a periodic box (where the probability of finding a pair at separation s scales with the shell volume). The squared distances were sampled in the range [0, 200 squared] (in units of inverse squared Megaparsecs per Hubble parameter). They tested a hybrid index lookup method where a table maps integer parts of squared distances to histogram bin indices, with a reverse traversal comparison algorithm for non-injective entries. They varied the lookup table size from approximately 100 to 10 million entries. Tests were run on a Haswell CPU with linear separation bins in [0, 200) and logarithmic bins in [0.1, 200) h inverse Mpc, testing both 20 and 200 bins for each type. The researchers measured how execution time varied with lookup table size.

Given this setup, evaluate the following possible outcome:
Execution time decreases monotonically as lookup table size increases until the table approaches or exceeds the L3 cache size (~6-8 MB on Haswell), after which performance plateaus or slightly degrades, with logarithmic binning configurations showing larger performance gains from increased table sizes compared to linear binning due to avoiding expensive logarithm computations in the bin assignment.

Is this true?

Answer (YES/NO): NO